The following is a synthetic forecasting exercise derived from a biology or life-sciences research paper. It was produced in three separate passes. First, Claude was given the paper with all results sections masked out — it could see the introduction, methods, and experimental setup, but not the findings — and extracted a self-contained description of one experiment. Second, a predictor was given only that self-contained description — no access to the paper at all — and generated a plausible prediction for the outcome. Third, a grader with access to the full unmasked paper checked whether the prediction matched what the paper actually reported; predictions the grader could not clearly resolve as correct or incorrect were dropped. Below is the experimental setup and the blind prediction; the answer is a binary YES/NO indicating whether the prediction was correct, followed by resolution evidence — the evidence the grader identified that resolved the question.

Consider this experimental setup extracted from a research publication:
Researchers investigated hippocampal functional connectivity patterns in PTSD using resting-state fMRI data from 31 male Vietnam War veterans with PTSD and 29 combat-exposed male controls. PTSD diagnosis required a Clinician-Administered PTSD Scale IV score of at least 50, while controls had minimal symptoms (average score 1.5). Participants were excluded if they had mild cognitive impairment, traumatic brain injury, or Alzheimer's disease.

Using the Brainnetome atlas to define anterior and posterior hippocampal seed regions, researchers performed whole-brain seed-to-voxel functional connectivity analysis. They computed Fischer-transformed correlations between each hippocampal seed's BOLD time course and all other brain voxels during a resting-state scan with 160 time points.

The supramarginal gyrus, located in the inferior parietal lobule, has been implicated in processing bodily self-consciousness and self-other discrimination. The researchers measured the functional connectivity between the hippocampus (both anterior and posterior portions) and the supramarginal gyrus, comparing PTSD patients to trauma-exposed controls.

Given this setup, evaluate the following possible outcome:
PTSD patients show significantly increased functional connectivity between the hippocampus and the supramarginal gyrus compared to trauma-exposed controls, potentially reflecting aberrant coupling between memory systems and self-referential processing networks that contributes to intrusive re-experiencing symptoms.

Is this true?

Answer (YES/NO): NO